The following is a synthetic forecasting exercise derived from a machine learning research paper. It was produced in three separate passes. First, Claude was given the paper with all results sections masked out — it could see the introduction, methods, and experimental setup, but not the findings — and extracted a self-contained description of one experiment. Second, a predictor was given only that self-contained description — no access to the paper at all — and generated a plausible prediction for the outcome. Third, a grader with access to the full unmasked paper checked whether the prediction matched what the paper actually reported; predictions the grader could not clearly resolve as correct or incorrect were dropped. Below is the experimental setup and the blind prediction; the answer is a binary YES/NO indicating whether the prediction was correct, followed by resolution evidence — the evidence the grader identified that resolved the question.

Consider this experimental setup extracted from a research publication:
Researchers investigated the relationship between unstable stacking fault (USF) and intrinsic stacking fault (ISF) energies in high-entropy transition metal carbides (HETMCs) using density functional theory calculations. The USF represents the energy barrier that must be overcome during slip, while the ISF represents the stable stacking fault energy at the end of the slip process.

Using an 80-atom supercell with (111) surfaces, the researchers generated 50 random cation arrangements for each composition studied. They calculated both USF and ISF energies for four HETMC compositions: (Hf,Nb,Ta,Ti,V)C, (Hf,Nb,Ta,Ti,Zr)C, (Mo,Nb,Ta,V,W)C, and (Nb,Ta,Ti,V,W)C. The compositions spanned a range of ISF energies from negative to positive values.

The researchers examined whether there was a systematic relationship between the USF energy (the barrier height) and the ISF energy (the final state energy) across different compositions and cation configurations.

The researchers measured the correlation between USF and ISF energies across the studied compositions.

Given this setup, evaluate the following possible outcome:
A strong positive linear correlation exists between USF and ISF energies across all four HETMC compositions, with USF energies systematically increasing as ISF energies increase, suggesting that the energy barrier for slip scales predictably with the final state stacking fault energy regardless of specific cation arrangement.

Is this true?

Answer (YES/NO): YES